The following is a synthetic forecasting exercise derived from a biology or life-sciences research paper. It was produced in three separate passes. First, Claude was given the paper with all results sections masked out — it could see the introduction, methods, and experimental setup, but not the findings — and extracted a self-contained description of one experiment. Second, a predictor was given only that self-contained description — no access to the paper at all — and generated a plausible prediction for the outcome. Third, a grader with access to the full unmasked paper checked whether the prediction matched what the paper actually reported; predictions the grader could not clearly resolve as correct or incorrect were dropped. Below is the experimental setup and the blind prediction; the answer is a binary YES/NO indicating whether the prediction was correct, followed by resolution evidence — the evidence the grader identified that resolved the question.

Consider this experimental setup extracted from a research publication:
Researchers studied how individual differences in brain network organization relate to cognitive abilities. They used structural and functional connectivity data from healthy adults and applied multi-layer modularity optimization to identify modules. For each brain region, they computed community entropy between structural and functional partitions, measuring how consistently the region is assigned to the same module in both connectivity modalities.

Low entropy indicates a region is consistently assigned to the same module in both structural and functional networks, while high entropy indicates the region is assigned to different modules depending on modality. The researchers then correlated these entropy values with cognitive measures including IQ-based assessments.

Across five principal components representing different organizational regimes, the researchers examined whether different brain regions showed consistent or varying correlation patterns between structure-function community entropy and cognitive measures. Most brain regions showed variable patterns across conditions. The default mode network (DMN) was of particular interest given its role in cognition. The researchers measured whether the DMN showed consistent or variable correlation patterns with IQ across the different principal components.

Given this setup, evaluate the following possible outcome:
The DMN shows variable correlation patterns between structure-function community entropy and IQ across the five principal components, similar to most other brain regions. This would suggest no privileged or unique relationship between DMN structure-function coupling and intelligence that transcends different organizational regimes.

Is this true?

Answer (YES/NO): NO